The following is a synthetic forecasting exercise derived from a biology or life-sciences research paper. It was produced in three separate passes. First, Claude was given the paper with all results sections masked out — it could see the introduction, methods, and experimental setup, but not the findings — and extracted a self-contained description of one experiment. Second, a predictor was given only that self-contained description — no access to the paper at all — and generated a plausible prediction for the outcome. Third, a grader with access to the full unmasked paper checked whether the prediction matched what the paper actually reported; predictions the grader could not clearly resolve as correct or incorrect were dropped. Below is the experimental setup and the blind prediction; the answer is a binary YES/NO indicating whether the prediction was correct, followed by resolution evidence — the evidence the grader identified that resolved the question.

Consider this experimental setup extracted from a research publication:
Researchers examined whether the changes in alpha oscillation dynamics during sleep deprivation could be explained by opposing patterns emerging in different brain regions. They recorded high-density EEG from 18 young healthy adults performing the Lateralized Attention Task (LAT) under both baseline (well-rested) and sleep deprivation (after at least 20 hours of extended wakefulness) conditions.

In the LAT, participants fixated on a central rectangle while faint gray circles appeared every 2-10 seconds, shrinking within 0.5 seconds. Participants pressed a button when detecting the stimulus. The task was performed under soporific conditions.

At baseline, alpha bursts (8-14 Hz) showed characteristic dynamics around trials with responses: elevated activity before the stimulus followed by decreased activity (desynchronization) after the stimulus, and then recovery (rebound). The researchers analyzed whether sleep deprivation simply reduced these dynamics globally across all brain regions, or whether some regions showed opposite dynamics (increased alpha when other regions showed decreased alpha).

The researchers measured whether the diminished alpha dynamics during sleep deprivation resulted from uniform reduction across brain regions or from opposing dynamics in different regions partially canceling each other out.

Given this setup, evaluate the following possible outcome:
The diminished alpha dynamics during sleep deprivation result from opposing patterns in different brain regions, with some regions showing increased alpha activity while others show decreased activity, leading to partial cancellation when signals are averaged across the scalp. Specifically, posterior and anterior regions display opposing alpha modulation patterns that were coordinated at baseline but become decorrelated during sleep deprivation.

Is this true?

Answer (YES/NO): NO